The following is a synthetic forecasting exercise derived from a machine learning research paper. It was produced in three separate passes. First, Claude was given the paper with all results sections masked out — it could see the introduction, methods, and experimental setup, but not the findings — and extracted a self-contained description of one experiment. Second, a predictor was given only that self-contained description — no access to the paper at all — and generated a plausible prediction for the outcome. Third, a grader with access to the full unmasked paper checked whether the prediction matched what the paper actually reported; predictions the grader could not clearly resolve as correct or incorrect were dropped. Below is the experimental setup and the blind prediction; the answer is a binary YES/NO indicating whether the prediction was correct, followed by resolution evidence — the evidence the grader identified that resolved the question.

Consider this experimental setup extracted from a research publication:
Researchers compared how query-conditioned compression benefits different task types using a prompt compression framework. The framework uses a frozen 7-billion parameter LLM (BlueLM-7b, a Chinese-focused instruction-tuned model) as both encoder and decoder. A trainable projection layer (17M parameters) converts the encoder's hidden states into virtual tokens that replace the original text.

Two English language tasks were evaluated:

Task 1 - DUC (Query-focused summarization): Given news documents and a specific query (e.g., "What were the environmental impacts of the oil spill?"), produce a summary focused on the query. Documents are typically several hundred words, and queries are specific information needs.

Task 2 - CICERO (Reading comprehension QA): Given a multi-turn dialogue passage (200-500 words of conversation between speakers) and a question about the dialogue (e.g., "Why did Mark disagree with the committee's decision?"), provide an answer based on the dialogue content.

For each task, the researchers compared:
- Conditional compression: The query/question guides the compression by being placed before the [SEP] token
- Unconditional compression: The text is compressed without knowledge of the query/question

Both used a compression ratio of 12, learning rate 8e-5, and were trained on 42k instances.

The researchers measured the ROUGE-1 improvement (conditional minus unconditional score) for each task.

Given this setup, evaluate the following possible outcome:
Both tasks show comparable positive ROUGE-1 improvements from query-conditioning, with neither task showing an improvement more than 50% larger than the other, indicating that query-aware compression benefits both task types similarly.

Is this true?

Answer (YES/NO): NO